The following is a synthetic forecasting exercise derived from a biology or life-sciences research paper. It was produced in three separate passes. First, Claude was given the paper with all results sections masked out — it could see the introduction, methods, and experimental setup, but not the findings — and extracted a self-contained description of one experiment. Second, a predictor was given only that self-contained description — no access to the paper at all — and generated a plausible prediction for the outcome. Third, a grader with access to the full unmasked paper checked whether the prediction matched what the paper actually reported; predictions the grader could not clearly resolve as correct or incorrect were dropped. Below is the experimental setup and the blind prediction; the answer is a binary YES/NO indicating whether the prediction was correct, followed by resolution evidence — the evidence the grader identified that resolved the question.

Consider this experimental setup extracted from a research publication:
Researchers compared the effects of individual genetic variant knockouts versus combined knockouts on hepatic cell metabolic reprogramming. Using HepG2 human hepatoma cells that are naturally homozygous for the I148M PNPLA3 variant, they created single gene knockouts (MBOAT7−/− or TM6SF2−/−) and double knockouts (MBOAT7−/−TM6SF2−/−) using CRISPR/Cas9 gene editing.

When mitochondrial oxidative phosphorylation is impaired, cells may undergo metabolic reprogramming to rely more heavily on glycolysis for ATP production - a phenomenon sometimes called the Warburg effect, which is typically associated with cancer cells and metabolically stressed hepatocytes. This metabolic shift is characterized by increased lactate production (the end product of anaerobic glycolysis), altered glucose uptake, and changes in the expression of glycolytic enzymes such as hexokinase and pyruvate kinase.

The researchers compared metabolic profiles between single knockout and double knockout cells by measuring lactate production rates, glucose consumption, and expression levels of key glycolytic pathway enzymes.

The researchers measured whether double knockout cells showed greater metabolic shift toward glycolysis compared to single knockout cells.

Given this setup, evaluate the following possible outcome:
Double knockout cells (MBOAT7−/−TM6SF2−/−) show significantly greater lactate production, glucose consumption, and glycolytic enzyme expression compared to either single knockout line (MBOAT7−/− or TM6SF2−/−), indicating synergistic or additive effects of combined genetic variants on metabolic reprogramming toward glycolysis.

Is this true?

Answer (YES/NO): YES